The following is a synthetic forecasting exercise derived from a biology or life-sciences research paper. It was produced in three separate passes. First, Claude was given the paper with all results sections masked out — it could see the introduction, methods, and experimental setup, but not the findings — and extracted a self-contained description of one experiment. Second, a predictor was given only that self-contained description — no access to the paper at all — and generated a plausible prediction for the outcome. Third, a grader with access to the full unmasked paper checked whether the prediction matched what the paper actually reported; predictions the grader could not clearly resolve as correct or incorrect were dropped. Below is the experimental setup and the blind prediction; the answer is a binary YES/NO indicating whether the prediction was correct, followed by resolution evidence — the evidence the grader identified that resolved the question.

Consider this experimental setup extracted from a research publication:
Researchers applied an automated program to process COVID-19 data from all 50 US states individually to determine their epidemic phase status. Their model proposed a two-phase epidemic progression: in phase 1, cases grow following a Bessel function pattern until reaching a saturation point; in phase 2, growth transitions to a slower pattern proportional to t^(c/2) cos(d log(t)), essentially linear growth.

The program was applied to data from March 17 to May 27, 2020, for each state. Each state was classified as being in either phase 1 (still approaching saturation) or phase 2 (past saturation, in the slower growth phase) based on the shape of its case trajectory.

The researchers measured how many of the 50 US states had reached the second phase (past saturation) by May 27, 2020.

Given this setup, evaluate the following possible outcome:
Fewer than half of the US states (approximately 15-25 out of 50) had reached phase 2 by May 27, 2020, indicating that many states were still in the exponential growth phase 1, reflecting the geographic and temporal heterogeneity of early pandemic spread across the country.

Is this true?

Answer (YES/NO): YES